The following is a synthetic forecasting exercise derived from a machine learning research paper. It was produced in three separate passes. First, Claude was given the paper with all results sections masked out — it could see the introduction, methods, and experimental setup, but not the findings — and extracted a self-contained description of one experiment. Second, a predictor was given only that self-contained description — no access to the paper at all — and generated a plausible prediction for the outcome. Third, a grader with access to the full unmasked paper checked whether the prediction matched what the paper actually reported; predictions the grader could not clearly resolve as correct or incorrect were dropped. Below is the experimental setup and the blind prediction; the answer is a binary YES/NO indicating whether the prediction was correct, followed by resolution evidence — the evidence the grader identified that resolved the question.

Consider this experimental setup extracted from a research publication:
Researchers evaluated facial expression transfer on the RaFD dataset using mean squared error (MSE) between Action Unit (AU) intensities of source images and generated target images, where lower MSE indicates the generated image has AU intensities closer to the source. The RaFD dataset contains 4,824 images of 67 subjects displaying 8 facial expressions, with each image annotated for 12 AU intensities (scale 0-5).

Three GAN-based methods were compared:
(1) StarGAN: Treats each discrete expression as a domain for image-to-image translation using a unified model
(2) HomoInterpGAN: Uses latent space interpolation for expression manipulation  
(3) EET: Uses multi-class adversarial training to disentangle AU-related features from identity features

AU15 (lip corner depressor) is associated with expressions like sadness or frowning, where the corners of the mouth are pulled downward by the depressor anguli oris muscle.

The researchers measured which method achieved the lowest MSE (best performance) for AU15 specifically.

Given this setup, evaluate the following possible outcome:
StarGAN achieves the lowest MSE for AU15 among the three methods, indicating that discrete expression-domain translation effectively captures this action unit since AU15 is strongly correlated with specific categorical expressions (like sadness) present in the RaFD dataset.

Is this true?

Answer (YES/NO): YES